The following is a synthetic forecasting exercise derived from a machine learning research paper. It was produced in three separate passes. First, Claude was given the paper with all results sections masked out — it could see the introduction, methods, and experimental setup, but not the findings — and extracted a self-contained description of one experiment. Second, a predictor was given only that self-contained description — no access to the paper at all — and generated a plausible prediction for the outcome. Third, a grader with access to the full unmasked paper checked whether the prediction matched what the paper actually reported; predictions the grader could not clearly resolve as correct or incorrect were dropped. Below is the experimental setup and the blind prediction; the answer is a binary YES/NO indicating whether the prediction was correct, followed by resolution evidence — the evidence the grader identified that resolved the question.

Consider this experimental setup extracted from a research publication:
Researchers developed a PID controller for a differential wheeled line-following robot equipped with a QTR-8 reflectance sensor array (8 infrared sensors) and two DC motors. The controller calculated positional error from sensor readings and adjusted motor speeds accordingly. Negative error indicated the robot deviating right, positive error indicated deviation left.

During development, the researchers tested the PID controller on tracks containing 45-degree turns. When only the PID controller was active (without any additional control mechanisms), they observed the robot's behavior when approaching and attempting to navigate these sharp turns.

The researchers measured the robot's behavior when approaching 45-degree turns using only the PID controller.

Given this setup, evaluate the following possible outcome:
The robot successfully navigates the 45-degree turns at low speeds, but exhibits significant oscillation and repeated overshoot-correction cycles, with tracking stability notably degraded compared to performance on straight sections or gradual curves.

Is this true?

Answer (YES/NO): NO